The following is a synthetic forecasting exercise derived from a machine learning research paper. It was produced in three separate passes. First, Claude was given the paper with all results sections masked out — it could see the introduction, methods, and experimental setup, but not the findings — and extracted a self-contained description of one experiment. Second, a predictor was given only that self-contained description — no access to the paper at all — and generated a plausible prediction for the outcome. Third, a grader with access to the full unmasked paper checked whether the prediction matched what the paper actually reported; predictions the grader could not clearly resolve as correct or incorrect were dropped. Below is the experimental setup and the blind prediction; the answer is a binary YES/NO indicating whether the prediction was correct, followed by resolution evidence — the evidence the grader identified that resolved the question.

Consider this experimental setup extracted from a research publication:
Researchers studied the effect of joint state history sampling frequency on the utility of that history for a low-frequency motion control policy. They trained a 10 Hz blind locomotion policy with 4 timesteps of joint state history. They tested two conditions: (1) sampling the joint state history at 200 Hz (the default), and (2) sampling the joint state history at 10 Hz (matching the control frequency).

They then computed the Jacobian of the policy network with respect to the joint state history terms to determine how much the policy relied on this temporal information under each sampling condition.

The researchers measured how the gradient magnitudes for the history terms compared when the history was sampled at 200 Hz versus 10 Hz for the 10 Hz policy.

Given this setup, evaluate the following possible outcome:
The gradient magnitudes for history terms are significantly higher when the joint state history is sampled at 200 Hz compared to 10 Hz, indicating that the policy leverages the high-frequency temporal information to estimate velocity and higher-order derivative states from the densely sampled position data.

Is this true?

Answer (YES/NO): YES